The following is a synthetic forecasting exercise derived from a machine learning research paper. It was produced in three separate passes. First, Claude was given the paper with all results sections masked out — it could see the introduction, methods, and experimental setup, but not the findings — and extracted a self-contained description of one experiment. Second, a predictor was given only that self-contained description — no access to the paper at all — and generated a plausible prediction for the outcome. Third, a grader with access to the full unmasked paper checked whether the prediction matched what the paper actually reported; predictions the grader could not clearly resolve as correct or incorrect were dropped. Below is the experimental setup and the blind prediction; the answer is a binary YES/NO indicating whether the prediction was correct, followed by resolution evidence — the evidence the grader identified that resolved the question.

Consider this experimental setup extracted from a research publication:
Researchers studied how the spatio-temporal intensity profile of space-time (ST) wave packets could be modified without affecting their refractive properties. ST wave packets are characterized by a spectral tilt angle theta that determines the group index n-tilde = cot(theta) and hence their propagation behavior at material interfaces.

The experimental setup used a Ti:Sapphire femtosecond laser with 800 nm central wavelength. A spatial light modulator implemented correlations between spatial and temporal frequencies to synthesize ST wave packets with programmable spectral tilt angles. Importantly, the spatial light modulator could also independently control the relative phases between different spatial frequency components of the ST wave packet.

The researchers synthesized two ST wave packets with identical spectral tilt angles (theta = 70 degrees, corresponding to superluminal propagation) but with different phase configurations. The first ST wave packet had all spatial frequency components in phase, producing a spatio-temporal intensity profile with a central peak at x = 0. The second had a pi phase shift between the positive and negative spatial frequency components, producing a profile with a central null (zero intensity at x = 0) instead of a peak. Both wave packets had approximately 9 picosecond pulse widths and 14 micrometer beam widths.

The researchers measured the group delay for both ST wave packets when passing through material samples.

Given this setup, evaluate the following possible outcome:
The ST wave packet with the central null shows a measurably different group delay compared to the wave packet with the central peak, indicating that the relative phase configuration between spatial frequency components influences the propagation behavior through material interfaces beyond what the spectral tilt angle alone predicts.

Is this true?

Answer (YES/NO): NO